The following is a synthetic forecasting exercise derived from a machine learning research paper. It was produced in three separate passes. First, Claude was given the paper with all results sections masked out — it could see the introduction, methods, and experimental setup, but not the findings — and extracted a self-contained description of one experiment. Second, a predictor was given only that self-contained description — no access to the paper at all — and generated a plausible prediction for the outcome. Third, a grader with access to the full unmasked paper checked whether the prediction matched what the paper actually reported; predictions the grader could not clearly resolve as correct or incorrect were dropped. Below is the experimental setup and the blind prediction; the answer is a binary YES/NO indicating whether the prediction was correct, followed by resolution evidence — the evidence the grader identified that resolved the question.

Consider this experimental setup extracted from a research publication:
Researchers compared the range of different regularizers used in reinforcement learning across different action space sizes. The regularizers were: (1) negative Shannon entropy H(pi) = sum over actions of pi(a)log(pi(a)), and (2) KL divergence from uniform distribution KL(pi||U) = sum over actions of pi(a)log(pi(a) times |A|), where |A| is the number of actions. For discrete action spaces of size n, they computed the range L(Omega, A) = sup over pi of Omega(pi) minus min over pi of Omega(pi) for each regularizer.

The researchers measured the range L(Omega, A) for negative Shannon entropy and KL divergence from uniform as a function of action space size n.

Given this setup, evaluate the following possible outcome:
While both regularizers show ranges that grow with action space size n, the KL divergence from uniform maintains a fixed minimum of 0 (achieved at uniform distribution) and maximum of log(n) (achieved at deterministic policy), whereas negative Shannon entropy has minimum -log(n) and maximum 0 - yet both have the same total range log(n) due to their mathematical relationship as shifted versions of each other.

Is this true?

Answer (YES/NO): YES